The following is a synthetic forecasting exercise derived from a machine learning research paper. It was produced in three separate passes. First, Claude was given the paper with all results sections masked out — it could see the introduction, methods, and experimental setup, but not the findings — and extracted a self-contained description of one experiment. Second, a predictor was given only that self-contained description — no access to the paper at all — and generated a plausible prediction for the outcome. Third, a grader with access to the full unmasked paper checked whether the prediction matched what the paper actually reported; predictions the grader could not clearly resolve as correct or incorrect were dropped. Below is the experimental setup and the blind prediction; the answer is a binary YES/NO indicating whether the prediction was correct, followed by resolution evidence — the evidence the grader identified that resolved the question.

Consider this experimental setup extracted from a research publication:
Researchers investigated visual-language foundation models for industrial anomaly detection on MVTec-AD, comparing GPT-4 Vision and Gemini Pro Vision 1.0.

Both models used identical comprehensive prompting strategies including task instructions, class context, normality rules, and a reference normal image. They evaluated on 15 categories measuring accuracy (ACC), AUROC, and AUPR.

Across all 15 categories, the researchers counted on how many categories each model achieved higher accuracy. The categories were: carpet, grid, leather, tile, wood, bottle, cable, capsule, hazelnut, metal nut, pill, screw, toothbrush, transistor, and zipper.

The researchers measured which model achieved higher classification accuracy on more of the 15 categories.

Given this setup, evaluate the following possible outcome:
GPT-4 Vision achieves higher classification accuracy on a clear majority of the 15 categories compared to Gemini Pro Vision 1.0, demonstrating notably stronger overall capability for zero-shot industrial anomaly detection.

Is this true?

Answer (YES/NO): YES